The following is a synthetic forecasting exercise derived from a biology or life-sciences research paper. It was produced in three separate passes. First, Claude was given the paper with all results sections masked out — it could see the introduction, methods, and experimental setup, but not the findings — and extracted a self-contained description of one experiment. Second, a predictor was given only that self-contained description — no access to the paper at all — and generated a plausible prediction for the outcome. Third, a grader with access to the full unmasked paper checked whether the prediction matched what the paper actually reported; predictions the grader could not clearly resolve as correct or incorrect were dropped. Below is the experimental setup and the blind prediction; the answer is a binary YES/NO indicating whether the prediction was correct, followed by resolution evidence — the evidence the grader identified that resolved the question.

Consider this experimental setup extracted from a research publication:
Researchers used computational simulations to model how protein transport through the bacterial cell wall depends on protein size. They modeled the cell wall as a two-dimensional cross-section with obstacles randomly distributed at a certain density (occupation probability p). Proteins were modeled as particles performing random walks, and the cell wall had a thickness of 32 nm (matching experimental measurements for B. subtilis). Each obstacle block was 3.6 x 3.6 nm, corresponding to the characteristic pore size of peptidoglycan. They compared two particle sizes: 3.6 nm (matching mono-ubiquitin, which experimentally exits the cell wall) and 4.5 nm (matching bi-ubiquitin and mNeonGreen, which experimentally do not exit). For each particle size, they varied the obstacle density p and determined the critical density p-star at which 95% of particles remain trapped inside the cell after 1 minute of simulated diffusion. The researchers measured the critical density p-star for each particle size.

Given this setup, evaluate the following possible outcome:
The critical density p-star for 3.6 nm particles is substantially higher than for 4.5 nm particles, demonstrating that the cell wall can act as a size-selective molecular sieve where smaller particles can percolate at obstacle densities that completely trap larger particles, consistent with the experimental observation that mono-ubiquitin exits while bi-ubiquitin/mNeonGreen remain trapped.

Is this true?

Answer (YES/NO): YES